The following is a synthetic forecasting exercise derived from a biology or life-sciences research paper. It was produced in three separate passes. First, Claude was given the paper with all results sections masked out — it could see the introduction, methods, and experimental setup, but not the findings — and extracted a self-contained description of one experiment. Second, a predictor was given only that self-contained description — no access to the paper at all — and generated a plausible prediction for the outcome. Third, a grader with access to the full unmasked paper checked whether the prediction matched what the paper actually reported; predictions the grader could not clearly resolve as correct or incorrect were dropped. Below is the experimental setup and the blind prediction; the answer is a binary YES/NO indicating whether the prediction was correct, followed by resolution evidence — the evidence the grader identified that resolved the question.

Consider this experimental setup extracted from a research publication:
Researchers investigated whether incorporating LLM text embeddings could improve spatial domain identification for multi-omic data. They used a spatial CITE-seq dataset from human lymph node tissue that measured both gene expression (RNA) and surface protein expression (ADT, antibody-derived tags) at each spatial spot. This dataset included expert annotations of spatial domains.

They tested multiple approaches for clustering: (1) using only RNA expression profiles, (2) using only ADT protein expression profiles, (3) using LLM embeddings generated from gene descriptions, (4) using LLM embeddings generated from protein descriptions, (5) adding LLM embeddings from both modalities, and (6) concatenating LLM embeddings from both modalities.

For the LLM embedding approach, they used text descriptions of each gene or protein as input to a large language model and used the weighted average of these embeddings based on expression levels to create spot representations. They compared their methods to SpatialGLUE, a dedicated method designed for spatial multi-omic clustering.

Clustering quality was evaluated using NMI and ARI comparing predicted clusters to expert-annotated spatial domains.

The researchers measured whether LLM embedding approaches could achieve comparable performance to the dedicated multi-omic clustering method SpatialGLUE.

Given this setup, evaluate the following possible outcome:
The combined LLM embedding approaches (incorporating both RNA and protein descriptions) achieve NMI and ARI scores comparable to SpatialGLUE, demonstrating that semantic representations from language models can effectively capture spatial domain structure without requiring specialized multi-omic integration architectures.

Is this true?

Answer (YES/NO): YES